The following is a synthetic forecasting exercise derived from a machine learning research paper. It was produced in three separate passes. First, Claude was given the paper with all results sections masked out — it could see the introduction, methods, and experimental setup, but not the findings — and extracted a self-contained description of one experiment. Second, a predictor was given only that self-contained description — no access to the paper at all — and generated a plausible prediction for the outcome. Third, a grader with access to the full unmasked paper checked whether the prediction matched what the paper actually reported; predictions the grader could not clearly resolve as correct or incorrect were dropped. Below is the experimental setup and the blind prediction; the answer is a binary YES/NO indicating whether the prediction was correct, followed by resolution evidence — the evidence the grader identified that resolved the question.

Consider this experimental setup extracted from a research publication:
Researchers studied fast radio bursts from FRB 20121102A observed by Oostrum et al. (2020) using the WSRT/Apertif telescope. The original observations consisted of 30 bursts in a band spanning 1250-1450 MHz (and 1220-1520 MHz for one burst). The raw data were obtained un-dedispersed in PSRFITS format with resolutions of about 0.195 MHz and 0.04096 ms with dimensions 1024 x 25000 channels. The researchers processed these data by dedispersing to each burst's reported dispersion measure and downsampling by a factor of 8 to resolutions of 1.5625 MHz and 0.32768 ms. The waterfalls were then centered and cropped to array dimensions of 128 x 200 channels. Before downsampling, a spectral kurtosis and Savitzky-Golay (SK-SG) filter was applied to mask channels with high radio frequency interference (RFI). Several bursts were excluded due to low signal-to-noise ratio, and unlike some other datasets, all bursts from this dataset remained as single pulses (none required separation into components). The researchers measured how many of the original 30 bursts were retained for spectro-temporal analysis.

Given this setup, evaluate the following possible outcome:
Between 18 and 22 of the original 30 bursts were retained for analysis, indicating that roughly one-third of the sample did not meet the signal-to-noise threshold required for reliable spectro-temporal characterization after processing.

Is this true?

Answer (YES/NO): NO